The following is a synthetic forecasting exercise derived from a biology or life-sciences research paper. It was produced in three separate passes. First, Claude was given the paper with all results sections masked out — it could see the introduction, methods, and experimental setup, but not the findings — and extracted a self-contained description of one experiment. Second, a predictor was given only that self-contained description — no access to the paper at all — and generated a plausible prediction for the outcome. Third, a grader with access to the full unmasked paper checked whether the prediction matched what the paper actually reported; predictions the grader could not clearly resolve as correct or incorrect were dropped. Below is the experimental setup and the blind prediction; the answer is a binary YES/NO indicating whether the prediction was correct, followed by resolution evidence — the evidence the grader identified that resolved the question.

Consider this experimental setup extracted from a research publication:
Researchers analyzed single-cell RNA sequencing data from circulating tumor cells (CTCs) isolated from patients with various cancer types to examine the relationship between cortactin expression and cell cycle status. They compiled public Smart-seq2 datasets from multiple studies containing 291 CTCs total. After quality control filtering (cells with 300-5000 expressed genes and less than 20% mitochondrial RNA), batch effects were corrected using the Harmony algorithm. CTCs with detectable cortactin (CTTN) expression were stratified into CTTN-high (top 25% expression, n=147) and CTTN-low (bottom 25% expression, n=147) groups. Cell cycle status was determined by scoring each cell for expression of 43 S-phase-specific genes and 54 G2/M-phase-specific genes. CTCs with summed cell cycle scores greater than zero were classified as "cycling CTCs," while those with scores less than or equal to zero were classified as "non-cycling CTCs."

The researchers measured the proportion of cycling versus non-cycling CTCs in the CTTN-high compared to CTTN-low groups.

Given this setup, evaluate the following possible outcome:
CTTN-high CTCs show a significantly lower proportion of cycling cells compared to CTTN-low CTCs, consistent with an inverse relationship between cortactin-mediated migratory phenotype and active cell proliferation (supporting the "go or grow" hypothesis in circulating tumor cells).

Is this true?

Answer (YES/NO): NO